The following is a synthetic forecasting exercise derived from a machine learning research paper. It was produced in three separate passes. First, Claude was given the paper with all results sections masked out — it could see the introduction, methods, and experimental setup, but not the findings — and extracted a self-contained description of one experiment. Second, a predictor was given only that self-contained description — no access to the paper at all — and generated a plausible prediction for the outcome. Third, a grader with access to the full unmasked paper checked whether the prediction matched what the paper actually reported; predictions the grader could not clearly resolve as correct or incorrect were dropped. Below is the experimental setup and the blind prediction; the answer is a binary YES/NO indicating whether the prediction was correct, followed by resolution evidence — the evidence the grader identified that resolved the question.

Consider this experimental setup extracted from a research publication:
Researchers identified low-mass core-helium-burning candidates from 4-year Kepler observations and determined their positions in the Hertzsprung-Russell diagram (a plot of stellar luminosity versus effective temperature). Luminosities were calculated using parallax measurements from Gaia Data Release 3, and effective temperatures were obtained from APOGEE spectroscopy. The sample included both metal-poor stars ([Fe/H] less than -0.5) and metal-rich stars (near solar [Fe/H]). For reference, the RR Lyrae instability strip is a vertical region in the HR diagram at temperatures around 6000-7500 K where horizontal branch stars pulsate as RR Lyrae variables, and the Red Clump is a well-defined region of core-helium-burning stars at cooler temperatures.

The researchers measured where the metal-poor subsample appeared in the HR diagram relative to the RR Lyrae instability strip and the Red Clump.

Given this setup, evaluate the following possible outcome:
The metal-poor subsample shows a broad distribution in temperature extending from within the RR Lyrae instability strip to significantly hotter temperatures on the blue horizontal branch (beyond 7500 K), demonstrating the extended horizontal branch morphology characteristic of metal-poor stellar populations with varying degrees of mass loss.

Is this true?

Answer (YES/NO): NO